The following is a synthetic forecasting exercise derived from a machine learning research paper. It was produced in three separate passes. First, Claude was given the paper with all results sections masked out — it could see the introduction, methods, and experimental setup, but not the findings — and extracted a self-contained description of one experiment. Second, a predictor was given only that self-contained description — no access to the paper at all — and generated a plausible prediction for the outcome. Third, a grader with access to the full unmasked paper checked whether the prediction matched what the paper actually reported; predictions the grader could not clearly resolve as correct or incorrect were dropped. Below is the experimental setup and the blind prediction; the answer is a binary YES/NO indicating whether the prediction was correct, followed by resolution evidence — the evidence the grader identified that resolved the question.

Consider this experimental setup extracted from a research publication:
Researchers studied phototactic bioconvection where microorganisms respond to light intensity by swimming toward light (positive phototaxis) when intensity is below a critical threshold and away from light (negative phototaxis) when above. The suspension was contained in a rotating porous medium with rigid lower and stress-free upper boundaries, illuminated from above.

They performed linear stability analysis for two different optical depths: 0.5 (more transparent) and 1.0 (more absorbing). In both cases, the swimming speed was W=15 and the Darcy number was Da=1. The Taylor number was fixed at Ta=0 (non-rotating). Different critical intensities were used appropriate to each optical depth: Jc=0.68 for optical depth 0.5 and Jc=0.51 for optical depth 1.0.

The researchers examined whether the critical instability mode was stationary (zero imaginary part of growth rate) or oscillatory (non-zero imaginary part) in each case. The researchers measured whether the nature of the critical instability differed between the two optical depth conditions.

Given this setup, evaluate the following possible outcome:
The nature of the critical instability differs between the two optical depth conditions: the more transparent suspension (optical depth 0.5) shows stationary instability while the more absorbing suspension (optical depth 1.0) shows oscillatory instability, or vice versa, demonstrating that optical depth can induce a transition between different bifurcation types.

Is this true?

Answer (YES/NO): YES